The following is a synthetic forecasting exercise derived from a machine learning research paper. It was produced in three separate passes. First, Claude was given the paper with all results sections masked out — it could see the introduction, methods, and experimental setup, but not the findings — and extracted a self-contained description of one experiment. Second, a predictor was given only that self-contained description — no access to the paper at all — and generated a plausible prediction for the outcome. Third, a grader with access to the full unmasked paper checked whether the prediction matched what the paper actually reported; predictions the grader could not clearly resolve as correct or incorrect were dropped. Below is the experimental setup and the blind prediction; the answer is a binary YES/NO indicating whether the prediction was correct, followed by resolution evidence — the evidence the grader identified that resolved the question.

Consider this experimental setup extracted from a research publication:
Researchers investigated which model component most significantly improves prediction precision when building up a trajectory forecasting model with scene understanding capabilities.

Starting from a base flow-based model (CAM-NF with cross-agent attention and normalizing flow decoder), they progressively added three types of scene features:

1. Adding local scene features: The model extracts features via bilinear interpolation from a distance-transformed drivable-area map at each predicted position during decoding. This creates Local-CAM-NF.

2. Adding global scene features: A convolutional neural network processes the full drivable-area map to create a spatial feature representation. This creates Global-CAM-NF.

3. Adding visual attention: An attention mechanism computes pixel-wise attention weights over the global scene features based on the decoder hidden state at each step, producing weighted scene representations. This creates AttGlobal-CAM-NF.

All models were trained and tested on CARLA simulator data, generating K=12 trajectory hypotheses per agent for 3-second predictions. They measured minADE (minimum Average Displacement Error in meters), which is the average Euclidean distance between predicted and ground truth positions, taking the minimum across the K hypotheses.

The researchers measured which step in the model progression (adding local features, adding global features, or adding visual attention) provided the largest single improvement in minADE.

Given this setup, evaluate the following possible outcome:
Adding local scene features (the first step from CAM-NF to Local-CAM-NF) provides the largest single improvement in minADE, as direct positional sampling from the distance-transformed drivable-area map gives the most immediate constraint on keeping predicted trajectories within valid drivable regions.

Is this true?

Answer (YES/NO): YES